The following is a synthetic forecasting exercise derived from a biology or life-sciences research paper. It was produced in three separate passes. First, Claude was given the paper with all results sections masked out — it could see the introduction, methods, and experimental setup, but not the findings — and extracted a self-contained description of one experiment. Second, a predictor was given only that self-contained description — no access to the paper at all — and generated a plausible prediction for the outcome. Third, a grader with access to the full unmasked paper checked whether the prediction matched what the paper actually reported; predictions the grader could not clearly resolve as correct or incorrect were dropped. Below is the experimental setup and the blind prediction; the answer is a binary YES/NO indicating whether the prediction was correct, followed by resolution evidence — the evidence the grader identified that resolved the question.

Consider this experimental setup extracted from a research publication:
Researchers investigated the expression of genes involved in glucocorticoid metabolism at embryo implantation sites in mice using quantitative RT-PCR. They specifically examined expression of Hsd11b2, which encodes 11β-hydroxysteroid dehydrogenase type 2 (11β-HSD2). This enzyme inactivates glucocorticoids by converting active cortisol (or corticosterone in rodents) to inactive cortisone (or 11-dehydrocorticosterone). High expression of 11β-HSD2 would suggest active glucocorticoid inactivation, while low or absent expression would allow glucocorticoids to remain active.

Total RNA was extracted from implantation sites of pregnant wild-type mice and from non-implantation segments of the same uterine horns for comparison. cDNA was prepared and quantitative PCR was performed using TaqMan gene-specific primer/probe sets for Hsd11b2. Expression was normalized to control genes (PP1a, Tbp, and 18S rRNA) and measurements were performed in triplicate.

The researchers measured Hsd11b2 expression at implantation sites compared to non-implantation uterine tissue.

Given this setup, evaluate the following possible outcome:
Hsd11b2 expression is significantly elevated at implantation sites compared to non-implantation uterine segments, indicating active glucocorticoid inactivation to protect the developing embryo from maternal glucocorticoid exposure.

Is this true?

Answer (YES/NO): NO